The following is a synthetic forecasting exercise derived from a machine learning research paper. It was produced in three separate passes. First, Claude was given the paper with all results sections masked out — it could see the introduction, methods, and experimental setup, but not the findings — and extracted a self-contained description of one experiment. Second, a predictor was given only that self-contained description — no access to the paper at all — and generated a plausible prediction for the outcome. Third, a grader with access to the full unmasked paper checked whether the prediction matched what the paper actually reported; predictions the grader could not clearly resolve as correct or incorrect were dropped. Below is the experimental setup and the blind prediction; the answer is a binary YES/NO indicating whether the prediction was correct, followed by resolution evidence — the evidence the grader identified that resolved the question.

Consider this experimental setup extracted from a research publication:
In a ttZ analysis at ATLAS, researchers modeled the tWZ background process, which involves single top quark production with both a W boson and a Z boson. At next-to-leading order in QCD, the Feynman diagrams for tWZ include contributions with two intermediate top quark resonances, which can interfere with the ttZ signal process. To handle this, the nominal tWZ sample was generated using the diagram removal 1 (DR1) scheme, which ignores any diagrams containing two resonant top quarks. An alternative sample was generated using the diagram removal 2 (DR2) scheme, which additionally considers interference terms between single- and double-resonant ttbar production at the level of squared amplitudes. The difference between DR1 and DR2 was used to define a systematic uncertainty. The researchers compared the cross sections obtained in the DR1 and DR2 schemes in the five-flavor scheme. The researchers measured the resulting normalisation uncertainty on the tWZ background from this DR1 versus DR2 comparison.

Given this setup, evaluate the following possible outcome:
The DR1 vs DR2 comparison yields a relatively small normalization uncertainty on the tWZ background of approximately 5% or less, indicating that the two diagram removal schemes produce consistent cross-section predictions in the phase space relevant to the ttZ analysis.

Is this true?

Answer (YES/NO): NO